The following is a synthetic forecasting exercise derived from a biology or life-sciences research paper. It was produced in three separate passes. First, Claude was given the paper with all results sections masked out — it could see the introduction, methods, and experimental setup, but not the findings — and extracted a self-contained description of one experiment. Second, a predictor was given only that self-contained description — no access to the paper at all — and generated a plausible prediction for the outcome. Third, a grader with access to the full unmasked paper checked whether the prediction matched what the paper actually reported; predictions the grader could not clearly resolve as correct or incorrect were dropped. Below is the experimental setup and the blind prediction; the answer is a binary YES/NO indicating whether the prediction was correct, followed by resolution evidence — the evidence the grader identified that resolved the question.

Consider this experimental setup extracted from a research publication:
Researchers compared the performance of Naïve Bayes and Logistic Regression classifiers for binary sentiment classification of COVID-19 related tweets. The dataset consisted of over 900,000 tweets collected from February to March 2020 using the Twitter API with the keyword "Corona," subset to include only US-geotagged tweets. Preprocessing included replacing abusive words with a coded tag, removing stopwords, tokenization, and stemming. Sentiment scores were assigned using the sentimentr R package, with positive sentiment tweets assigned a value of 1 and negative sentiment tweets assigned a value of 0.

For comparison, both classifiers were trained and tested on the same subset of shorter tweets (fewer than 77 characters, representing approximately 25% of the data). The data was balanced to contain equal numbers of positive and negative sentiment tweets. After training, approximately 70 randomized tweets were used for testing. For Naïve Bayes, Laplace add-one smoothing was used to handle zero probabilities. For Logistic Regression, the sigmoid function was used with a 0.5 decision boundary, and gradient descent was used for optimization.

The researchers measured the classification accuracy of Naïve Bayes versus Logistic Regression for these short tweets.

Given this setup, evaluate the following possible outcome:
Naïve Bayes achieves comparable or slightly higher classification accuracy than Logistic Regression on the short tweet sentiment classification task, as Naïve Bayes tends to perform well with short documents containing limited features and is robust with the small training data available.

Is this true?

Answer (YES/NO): NO